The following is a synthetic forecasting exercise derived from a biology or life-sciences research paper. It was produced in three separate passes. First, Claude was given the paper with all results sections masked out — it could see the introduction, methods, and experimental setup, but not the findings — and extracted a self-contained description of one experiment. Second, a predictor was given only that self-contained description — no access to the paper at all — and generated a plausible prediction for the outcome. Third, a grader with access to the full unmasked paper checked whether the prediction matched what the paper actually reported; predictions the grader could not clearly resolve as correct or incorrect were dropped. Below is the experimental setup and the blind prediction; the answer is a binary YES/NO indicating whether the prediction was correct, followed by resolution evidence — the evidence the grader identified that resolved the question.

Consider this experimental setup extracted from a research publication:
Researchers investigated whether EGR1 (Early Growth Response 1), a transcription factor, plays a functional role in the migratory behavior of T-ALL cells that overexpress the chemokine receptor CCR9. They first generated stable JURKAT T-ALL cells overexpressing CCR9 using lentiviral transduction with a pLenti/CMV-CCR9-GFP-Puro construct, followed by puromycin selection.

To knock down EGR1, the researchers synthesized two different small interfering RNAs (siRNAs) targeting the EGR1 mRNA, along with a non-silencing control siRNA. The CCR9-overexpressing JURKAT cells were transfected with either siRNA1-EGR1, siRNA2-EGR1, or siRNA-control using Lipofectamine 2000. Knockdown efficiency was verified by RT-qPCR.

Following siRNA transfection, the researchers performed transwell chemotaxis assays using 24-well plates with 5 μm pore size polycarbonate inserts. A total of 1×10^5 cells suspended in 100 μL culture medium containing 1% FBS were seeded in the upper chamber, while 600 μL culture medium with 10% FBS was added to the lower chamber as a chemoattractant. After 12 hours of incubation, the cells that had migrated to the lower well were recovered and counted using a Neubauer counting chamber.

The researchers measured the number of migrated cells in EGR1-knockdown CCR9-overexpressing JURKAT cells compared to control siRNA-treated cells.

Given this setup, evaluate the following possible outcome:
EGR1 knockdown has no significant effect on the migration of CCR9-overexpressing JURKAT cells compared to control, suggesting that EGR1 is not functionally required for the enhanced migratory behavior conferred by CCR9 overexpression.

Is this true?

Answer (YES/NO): NO